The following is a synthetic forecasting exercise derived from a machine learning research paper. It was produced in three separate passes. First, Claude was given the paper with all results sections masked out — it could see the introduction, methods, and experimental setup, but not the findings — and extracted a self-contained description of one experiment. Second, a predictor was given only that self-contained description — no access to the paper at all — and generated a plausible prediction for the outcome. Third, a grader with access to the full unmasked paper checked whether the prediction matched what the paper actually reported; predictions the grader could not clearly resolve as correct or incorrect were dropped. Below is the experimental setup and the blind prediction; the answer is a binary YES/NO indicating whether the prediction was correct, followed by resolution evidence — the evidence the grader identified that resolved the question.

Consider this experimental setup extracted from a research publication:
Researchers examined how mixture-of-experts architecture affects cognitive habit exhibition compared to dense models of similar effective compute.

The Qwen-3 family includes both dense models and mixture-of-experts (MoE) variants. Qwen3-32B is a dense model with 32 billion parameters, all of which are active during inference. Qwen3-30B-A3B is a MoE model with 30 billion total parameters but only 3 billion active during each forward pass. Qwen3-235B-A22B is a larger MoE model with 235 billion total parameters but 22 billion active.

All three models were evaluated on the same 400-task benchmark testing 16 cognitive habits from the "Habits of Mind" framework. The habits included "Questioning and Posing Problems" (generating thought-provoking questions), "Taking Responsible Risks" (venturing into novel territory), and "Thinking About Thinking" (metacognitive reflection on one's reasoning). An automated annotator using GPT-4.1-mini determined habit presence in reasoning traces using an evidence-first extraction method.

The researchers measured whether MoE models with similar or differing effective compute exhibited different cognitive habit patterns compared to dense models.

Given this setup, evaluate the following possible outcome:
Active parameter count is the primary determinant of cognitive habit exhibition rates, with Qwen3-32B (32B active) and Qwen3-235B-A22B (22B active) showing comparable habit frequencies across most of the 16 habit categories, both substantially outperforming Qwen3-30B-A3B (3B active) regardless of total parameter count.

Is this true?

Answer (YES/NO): NO